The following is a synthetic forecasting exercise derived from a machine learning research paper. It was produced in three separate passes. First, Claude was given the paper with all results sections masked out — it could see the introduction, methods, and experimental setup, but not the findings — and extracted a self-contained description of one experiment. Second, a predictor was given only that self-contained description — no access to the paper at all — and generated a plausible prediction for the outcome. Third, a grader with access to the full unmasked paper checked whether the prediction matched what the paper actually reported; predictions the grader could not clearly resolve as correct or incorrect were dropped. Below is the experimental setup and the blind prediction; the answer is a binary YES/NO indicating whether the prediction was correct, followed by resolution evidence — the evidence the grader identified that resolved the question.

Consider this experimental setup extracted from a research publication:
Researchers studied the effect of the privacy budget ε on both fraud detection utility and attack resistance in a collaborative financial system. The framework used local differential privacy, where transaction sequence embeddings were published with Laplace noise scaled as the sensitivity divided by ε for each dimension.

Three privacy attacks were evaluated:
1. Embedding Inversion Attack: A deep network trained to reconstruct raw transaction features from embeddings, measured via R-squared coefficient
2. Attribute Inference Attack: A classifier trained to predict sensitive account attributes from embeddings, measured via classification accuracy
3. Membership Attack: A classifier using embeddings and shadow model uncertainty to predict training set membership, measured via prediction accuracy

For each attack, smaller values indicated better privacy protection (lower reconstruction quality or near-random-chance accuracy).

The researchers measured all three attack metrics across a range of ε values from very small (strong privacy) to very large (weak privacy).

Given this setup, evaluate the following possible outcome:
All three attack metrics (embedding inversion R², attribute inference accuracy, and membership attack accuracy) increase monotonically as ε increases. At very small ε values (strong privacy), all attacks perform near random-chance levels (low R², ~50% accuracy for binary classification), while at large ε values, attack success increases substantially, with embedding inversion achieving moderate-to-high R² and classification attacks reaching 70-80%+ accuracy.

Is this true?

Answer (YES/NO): NO